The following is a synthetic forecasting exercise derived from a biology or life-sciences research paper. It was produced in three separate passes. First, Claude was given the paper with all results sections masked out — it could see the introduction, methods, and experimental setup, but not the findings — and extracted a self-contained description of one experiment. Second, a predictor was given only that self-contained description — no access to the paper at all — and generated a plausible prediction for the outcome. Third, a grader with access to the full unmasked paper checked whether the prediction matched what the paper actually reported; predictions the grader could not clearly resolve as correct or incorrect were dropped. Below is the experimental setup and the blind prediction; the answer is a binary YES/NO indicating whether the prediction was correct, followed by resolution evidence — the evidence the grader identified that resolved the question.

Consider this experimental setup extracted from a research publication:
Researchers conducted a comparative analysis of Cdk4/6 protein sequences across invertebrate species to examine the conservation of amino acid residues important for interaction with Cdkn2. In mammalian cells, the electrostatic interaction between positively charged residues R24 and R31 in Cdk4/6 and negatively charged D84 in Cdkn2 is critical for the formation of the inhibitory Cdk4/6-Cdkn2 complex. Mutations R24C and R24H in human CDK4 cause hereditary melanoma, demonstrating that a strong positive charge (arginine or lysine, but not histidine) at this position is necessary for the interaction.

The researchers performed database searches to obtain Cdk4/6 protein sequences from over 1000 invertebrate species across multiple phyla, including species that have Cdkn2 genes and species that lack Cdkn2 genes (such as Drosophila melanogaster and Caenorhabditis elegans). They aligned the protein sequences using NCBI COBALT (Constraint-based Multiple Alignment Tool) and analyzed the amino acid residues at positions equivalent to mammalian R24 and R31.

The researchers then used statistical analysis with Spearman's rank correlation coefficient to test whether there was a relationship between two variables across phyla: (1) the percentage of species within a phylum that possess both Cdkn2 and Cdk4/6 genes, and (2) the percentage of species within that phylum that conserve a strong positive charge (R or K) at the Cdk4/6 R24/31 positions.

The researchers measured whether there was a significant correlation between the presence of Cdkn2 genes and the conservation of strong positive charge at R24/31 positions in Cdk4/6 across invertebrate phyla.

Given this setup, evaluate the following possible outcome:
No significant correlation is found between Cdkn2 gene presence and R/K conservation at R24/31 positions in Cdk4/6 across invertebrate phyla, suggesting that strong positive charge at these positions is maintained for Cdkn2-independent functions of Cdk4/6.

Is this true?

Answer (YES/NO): NO